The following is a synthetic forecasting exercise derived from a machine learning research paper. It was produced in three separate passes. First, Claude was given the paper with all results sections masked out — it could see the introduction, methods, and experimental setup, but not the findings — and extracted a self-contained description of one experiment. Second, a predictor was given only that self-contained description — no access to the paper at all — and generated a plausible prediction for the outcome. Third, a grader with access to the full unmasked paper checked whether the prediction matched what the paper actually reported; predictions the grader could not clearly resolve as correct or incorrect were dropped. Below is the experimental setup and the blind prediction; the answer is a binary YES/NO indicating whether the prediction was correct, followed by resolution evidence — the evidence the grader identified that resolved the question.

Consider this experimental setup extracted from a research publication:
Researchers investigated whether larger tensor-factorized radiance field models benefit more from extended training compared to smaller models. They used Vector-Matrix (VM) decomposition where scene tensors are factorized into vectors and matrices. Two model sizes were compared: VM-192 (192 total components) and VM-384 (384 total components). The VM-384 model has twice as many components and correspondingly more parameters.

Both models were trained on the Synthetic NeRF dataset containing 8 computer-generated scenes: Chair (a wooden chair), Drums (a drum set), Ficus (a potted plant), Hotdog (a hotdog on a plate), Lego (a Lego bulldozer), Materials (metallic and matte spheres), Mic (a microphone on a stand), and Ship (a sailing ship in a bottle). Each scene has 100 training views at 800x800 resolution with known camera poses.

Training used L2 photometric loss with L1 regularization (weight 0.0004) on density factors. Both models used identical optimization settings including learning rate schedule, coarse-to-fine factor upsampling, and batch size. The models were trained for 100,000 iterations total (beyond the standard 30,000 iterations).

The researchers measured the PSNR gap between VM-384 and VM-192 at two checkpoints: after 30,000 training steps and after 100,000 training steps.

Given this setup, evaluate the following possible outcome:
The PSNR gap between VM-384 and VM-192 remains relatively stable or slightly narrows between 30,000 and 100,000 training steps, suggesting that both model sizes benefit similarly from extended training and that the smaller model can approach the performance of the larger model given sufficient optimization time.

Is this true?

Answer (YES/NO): NO